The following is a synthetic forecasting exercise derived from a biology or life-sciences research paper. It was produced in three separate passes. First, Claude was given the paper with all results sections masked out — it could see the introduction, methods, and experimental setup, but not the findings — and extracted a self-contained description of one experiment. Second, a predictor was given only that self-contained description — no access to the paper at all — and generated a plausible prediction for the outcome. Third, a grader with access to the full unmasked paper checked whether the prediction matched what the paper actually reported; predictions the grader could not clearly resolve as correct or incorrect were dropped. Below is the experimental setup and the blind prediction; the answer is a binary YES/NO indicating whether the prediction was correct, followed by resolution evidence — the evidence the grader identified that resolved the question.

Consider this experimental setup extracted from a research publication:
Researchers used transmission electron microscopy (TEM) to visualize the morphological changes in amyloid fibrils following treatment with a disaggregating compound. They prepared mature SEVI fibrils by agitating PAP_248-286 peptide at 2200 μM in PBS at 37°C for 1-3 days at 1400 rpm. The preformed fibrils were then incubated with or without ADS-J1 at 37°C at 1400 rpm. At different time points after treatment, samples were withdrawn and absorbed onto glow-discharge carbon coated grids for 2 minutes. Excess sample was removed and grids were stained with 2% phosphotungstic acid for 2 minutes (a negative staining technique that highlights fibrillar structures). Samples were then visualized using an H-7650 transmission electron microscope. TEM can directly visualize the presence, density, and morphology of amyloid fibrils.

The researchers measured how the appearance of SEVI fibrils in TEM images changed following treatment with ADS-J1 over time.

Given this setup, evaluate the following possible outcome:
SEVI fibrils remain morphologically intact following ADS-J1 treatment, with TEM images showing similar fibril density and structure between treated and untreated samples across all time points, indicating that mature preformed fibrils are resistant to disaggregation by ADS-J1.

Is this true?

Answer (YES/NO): NO